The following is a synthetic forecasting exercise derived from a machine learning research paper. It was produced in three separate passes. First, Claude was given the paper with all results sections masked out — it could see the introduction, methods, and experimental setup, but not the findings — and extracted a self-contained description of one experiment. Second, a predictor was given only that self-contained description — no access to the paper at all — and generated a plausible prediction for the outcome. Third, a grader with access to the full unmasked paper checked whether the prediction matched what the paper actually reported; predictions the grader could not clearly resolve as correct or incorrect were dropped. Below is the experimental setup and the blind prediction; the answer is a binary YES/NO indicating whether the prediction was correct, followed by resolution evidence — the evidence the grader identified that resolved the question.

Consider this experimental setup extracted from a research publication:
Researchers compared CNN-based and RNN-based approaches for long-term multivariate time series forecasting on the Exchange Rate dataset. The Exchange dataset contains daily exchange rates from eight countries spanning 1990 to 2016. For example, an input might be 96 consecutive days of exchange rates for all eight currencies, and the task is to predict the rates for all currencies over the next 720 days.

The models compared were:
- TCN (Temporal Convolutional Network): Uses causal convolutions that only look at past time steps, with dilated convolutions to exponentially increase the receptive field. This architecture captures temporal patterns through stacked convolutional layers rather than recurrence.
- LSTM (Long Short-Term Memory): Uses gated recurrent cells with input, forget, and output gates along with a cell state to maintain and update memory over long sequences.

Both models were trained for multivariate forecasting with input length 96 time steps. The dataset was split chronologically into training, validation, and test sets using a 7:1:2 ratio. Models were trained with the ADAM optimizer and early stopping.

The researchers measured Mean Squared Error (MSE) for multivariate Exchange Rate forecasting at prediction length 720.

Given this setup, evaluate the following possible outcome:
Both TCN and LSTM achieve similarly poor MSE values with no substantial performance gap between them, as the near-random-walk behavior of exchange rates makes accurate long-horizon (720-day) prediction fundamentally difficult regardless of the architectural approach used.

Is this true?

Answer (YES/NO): YES